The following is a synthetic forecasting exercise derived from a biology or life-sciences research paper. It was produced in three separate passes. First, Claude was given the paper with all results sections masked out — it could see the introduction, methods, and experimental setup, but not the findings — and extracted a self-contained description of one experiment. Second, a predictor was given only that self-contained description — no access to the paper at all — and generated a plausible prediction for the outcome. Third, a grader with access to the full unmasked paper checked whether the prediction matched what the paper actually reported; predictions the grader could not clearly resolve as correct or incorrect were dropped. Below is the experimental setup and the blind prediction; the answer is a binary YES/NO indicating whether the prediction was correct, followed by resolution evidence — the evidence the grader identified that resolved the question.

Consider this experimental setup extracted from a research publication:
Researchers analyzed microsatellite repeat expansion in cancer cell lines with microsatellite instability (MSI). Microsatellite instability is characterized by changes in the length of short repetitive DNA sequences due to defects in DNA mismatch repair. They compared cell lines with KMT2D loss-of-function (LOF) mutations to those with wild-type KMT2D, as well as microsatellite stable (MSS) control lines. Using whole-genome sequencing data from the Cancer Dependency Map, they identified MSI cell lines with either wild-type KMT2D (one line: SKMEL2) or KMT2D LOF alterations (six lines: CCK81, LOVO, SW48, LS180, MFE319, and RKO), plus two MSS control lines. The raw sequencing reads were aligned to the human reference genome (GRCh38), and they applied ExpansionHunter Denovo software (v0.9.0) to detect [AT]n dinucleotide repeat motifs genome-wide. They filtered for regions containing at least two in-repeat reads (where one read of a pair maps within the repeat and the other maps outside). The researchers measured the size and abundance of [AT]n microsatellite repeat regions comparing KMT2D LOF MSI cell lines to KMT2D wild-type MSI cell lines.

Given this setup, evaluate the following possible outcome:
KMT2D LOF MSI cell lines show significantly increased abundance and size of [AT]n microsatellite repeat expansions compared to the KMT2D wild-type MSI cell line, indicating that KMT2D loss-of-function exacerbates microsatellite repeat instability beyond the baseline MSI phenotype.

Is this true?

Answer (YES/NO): YES